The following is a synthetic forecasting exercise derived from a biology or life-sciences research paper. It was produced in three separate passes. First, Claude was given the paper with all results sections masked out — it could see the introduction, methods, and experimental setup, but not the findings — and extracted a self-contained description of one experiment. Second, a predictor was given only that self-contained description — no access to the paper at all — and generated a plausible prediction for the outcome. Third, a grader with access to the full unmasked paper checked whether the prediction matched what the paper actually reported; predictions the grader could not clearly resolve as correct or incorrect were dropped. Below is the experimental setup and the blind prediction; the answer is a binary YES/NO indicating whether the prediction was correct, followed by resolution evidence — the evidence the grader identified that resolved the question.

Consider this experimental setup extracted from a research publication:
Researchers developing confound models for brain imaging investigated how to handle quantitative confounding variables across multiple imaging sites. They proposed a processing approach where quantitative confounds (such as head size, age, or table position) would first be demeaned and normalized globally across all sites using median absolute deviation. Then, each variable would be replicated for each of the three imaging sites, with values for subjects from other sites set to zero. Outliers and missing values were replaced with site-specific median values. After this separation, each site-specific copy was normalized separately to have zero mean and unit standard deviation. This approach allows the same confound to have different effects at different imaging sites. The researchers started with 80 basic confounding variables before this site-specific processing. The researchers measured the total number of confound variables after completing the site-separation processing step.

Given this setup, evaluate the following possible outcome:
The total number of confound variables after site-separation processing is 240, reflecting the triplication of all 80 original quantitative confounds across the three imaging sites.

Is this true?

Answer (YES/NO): NO